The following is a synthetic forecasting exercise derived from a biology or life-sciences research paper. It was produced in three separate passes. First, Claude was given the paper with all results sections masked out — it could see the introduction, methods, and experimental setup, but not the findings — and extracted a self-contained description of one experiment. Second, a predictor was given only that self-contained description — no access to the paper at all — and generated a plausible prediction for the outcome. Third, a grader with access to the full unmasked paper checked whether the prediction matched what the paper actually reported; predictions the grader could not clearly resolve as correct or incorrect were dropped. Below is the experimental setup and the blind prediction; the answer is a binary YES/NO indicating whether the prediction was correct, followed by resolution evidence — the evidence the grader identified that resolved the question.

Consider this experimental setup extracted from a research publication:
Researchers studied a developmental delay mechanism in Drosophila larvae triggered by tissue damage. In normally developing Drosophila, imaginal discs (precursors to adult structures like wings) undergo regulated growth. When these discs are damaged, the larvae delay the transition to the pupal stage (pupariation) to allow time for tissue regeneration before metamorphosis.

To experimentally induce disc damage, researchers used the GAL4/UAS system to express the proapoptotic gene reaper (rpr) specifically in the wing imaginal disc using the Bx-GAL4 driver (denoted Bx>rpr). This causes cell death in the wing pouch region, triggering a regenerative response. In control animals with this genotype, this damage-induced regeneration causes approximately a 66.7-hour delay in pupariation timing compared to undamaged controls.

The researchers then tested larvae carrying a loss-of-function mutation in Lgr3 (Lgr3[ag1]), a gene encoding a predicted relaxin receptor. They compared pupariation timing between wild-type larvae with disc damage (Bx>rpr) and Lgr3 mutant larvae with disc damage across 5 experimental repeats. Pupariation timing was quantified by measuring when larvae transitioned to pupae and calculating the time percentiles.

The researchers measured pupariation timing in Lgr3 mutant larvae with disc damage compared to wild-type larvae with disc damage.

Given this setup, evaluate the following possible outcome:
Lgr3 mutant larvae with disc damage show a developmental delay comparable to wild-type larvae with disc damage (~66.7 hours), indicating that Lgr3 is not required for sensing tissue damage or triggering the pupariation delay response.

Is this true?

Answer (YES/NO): NO